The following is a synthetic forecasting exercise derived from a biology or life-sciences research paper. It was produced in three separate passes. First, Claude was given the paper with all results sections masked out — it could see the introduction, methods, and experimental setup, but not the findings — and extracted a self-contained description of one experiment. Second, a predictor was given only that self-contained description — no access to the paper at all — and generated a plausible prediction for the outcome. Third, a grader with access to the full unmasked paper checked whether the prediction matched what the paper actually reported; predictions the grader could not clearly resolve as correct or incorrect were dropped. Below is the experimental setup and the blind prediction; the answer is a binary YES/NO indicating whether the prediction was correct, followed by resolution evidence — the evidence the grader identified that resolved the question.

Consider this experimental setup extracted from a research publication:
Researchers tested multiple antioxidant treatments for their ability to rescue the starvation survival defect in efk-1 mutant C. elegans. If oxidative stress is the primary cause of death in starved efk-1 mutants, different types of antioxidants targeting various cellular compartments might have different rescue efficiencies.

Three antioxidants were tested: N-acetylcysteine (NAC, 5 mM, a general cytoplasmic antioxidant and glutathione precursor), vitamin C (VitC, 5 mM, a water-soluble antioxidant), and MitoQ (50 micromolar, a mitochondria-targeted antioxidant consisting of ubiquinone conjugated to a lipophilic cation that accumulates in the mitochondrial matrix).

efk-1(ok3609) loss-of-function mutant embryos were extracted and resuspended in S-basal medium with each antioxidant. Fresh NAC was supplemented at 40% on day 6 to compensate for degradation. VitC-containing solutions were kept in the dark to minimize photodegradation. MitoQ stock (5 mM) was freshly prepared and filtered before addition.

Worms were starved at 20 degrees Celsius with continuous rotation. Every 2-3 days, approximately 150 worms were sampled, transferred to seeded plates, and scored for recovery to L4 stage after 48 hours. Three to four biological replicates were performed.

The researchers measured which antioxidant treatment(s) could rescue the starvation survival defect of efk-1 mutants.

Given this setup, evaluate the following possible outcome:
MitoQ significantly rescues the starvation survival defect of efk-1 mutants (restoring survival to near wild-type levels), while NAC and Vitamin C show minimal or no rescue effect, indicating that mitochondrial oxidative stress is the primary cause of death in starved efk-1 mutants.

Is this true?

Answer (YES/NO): NO